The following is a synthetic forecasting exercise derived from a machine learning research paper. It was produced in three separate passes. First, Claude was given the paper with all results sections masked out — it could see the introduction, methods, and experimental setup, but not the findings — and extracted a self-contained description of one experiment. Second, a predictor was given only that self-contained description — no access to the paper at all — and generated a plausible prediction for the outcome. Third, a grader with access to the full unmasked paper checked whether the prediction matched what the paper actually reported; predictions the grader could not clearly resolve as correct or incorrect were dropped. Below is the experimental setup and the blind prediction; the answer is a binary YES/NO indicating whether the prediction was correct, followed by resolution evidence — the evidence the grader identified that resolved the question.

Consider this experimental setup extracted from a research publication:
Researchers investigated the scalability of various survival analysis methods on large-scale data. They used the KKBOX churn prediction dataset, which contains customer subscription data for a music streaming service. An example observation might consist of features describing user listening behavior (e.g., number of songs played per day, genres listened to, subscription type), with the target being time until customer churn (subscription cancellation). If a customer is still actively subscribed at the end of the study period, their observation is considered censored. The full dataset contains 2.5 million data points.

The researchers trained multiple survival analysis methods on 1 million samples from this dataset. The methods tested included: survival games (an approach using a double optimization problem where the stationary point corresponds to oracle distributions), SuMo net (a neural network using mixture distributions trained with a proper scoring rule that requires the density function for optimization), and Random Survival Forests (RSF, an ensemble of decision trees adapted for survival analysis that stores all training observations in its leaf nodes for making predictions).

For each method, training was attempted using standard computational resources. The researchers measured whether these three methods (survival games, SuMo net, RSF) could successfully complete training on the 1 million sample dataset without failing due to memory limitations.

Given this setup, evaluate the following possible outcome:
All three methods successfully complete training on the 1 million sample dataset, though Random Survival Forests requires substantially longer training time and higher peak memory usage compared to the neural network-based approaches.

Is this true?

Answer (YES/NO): NO